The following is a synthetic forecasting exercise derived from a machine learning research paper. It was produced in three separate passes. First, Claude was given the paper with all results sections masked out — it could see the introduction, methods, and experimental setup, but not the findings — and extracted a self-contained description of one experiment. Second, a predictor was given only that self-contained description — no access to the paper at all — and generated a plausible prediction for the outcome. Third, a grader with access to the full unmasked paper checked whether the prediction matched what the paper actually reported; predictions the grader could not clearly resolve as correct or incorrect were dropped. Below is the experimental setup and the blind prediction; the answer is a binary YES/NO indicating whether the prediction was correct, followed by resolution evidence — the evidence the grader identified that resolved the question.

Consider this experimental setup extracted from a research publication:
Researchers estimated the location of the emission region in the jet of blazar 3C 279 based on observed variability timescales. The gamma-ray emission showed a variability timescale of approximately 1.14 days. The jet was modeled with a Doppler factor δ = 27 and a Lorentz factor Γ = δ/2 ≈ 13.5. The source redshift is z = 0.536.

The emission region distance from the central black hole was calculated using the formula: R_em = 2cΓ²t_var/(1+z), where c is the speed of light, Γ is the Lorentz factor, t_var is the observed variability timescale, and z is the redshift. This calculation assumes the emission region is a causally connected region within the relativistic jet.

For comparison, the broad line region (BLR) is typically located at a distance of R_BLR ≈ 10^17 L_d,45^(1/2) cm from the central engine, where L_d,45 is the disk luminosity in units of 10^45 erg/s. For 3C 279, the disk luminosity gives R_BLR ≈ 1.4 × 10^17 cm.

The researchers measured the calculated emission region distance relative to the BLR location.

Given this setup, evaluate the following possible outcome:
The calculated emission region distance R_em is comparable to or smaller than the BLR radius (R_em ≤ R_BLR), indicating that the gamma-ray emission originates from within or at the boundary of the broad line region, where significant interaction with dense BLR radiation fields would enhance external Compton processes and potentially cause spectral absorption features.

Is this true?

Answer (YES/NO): NO